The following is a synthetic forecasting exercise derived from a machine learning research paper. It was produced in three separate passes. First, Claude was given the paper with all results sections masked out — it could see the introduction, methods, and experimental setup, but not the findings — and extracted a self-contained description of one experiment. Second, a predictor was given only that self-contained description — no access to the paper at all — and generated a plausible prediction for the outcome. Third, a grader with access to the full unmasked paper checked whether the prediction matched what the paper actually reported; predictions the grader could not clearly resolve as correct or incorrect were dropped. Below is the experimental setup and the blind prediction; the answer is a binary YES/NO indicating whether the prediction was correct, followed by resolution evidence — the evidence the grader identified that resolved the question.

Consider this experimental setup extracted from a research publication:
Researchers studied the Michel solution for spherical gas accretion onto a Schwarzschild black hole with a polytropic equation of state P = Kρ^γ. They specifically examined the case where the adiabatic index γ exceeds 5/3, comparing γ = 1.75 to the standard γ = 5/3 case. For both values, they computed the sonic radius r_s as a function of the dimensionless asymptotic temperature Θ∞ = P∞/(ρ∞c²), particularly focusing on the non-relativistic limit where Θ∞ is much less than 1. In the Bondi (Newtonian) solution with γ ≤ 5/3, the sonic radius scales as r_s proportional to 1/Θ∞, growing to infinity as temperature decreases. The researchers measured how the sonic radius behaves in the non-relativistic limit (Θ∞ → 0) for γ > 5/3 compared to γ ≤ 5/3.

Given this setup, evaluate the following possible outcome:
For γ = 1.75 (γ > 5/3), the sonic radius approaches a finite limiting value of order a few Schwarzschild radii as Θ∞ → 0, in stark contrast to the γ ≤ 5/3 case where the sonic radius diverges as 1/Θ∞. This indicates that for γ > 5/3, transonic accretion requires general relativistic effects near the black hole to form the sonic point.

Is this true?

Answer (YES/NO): YES